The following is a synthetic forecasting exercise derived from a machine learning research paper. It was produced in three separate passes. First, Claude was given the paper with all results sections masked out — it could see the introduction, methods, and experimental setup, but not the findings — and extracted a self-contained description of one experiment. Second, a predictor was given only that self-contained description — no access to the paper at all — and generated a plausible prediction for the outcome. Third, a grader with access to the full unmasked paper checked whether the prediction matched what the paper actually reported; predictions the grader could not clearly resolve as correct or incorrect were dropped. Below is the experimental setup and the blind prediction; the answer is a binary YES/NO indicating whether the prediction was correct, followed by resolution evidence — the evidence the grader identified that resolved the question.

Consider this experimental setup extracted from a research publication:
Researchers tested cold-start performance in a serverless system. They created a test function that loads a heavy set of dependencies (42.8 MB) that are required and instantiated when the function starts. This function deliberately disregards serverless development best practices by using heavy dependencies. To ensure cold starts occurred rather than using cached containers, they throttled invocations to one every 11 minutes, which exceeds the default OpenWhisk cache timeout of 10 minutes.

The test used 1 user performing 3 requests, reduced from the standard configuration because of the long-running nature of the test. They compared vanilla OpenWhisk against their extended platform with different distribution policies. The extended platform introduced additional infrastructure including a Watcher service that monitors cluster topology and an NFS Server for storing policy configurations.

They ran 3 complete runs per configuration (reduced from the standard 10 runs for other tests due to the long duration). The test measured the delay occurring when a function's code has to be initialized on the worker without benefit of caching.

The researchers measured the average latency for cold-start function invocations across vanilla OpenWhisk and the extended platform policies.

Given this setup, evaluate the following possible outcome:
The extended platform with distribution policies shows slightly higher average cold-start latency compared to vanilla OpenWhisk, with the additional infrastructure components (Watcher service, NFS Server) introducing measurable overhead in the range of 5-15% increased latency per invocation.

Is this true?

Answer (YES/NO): NO